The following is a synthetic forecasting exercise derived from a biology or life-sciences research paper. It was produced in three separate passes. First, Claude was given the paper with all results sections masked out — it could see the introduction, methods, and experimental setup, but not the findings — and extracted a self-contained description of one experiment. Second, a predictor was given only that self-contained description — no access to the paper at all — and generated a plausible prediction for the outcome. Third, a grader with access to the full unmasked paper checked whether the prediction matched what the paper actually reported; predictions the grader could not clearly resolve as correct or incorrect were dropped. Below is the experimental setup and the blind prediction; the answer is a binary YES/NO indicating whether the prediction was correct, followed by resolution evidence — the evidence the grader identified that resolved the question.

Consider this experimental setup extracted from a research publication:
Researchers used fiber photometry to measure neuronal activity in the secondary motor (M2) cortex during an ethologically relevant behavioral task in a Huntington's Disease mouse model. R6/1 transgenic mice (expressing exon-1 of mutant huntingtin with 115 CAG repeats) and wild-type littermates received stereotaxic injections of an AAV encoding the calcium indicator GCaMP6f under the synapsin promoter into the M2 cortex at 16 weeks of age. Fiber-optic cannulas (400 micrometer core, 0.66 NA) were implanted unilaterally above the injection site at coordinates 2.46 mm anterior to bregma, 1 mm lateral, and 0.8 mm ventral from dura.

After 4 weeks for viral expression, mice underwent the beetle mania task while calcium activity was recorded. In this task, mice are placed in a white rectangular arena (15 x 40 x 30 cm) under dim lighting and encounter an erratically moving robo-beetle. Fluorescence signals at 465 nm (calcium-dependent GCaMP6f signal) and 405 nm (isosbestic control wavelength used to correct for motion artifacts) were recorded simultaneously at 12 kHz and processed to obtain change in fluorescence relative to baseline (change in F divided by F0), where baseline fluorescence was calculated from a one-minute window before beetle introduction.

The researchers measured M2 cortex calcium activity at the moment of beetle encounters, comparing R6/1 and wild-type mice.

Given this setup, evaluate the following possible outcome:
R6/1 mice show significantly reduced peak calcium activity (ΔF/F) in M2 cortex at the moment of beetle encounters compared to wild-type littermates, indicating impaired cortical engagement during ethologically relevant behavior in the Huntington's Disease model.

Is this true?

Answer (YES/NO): YES